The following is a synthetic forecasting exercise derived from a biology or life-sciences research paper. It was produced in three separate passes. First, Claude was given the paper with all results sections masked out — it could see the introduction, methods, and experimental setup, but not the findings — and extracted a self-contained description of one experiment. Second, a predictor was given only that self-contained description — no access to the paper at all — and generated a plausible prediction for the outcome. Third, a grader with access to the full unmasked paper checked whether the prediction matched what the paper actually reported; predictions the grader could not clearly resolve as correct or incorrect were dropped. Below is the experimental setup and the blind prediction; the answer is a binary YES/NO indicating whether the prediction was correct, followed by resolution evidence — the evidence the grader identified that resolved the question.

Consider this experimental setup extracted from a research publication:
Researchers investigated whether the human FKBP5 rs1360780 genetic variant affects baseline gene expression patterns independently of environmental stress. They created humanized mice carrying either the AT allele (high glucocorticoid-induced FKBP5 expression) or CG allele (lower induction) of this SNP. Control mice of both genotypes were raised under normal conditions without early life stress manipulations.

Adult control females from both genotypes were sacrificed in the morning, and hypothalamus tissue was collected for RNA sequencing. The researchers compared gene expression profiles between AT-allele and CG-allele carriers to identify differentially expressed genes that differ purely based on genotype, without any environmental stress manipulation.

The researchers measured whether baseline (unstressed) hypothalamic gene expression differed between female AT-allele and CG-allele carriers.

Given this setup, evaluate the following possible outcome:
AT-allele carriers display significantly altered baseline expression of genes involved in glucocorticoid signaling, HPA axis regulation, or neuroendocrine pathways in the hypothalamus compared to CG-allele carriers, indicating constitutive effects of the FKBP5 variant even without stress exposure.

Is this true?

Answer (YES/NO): YES